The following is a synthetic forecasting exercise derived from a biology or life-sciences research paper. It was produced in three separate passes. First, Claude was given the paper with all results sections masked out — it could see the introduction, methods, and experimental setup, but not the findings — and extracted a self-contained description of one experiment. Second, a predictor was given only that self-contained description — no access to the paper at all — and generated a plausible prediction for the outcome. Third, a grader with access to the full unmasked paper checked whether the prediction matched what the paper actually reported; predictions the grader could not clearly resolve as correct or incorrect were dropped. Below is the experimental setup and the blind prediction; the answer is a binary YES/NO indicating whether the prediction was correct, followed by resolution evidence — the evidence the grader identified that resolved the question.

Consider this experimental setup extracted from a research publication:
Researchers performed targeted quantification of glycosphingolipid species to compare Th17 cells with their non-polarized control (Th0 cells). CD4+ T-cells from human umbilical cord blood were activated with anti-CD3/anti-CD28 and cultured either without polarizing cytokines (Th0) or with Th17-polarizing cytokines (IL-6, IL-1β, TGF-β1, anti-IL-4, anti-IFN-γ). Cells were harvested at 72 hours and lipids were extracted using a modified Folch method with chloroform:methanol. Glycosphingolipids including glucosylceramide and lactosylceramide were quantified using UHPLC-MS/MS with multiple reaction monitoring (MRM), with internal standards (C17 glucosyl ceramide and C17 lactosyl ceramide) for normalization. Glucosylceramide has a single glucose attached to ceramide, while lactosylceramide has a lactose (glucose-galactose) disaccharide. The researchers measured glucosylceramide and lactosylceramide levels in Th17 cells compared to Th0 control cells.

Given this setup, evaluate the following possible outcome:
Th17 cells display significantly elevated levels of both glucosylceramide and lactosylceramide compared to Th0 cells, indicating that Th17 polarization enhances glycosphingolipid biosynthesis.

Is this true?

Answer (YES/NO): NO